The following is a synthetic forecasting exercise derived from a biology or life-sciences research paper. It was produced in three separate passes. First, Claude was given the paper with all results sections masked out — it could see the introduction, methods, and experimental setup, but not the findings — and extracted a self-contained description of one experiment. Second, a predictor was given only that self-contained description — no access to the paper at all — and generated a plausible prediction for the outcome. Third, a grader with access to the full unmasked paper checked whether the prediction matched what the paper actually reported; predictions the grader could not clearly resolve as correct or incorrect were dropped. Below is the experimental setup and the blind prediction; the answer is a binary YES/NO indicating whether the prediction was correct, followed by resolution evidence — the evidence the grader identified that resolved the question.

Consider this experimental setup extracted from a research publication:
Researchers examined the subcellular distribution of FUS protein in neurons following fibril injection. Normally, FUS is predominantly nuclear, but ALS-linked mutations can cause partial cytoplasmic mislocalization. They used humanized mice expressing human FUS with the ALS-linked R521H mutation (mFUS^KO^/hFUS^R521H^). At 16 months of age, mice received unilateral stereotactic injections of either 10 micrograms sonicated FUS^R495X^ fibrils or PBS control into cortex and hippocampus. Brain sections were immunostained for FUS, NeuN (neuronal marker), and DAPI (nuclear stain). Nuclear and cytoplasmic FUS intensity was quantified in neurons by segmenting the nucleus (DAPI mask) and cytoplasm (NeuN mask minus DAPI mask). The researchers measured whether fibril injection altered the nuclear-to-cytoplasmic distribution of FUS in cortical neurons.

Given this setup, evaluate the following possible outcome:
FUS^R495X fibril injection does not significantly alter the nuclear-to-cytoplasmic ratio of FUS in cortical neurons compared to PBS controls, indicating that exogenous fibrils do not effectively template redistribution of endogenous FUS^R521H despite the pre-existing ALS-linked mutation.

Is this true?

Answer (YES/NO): NO